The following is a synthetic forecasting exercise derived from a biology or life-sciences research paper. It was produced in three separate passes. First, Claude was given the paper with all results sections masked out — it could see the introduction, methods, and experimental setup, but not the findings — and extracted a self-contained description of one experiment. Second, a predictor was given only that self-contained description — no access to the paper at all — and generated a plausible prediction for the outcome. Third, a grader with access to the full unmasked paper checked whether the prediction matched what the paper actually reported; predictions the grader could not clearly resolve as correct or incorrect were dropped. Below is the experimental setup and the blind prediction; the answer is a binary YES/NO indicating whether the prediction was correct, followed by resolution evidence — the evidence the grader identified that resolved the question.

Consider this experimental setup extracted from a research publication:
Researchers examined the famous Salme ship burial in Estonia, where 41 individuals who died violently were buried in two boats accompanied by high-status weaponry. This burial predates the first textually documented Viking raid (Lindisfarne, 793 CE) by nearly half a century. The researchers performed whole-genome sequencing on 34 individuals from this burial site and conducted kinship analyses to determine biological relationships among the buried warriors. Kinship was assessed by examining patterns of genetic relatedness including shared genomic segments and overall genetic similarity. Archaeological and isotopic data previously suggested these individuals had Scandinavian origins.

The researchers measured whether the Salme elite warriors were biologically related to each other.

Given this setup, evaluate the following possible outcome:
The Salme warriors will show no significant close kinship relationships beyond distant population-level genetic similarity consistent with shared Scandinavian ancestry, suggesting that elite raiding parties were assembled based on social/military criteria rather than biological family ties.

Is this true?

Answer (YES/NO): NO